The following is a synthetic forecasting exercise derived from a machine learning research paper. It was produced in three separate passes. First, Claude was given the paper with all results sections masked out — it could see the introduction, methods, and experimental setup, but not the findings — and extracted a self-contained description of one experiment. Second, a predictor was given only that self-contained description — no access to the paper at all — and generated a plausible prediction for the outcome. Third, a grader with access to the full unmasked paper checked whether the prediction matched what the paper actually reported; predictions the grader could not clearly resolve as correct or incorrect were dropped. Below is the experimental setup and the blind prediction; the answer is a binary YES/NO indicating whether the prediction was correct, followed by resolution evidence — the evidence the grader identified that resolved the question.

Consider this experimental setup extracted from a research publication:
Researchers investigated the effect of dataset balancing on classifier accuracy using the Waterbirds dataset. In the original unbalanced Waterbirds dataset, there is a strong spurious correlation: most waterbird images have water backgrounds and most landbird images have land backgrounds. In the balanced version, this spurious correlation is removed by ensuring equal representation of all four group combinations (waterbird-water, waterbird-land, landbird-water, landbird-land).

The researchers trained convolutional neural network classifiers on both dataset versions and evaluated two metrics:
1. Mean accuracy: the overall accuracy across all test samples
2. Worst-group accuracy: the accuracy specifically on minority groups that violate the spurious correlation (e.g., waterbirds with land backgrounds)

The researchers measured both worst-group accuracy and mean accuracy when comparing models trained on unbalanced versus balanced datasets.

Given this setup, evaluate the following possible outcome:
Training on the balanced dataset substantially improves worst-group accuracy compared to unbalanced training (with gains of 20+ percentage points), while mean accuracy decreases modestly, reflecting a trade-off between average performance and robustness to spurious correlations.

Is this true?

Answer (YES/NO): NO